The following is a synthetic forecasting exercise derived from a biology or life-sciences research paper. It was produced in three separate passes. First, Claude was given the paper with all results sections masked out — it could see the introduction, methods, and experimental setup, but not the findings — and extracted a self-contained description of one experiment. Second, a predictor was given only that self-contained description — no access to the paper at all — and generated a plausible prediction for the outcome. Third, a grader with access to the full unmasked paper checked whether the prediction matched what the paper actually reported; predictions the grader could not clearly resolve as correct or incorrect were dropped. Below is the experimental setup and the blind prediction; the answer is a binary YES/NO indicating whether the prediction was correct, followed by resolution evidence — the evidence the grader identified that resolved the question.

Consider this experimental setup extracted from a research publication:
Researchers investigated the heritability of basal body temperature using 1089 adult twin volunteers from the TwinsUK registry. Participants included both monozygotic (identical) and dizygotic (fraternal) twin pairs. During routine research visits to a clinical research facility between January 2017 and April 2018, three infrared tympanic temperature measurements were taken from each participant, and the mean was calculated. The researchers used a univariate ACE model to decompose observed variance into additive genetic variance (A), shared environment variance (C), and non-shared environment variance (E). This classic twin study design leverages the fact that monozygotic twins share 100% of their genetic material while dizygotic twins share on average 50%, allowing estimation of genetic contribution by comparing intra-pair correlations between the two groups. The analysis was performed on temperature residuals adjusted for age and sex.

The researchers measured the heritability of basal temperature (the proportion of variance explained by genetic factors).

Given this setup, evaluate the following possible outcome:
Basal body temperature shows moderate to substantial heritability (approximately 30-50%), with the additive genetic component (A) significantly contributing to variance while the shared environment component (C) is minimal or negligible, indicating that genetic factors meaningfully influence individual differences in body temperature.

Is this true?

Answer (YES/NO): YES